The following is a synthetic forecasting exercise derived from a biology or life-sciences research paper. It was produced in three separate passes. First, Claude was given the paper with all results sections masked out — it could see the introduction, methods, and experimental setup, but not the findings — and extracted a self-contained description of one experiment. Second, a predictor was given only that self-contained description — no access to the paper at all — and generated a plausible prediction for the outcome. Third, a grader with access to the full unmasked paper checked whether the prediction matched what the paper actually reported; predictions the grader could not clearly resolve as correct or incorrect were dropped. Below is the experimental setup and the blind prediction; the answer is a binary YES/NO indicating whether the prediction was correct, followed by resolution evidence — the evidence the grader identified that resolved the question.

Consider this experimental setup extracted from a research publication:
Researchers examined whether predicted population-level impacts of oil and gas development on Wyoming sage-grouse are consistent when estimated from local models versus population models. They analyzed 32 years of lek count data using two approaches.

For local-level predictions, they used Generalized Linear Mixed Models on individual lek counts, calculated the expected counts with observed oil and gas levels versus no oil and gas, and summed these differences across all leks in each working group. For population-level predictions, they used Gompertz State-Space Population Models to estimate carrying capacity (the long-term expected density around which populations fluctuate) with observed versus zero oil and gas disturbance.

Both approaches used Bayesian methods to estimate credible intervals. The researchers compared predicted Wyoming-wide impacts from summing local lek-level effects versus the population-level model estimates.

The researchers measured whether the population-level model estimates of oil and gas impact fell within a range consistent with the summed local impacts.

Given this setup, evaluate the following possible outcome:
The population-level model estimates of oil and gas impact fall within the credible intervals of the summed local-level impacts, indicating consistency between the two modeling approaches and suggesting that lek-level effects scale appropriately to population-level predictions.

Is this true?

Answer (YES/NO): NO